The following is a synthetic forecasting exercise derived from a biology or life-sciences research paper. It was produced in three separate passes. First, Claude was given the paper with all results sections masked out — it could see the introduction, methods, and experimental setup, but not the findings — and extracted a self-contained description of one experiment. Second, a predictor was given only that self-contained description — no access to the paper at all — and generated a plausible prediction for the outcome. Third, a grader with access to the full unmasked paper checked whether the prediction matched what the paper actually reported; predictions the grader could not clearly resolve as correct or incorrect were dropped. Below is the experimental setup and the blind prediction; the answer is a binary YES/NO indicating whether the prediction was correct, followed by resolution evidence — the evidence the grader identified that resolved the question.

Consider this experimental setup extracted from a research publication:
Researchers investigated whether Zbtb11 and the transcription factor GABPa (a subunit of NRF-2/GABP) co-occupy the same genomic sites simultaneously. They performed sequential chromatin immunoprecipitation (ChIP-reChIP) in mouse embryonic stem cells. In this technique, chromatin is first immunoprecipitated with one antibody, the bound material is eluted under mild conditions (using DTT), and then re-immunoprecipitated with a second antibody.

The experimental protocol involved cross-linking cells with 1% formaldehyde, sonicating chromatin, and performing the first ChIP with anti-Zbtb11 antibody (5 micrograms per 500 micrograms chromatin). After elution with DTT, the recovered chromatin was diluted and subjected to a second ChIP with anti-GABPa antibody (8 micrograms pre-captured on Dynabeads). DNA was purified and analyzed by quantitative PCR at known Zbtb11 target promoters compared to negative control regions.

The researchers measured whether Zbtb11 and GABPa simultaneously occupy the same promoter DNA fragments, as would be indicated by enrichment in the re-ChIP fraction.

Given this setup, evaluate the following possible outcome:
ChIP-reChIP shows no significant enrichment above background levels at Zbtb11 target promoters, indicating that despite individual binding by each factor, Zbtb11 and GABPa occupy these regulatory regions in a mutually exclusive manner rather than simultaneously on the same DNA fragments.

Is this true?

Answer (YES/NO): NO